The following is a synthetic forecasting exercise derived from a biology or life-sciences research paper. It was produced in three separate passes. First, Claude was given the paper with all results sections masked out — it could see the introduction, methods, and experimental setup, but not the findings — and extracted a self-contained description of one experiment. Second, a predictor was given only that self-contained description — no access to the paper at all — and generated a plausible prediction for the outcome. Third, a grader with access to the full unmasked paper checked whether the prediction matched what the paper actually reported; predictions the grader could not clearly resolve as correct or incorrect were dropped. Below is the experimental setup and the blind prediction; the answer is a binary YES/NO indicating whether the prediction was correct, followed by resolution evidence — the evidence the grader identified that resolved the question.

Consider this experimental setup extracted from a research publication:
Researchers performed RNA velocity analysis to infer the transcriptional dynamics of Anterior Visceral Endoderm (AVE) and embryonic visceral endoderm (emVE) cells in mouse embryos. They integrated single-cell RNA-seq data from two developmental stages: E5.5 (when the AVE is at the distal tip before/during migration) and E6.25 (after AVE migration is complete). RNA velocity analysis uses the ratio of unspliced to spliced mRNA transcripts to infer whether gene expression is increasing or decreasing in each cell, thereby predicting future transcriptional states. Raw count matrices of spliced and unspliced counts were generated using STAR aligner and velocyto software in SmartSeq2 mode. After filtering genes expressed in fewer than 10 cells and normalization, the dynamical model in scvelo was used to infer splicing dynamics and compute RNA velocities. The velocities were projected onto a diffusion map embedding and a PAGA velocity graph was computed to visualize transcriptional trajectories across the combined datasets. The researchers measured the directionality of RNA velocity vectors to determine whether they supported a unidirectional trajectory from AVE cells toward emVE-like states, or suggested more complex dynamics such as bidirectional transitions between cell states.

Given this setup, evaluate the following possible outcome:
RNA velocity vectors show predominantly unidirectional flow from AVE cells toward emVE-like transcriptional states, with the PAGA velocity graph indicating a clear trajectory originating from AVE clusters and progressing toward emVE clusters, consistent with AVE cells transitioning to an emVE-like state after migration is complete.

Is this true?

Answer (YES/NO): NO